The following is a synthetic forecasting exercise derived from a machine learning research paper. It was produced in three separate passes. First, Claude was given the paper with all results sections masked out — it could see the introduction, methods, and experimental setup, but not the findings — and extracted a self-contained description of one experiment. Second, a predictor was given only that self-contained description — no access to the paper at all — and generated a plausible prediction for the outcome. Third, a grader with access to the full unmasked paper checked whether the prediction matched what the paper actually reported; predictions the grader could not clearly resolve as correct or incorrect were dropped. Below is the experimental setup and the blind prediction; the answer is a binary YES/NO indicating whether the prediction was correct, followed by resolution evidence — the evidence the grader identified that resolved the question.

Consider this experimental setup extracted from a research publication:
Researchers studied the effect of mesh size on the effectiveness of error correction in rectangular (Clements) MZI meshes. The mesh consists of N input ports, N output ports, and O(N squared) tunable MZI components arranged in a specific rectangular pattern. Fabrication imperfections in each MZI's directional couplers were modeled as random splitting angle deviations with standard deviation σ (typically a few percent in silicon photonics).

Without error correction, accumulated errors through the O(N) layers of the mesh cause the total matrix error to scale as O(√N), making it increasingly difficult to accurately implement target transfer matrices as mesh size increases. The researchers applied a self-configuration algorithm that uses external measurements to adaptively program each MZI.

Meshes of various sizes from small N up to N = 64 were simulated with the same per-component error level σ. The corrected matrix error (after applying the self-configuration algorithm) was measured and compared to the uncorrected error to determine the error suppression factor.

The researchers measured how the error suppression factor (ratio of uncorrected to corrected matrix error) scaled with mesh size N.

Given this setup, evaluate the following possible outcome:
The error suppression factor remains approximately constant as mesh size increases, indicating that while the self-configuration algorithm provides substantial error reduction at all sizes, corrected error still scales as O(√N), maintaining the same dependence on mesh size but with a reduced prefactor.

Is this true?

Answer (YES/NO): NO